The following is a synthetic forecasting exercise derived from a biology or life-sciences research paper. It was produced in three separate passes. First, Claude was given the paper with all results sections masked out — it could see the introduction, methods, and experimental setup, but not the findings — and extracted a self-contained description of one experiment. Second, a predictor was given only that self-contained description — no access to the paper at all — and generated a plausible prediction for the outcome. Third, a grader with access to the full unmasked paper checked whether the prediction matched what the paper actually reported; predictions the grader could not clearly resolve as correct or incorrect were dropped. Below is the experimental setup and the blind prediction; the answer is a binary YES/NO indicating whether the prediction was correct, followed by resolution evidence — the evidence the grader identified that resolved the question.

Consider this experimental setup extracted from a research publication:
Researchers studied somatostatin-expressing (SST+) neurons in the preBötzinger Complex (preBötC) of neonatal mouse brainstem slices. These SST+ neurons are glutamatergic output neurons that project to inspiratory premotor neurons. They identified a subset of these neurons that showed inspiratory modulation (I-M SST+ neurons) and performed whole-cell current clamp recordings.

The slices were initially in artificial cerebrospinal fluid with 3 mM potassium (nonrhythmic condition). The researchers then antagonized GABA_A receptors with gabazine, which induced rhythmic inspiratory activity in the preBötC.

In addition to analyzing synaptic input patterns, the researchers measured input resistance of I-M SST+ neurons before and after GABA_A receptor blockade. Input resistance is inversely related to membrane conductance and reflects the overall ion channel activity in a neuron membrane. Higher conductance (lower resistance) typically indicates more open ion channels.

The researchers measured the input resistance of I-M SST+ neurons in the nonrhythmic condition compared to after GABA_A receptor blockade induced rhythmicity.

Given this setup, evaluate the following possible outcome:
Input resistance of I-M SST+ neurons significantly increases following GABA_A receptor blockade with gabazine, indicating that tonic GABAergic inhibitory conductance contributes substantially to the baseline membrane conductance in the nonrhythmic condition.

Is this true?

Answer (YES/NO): NO